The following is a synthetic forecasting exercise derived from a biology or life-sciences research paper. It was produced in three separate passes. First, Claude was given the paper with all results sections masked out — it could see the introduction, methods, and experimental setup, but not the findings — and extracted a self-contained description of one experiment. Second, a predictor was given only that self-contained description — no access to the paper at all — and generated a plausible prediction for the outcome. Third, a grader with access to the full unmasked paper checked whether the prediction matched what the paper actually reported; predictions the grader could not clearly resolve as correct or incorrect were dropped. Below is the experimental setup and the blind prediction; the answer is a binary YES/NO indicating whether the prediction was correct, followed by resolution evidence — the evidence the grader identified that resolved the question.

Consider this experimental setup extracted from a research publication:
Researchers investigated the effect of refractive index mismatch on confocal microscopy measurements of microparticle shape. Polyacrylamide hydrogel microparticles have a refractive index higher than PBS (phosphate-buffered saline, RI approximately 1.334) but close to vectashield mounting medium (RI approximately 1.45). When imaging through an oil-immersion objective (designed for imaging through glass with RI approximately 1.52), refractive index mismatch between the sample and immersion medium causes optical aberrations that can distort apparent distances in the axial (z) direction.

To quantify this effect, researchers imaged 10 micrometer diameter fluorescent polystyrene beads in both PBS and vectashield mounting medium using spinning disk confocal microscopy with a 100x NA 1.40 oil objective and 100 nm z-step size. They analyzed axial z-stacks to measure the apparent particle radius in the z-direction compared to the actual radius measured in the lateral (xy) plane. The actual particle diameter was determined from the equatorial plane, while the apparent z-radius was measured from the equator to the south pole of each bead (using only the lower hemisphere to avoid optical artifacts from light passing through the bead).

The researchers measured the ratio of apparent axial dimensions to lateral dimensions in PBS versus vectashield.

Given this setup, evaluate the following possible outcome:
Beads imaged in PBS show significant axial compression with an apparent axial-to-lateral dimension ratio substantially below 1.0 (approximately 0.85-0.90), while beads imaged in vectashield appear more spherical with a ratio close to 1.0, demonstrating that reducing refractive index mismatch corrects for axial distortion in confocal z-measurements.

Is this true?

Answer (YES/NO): NO